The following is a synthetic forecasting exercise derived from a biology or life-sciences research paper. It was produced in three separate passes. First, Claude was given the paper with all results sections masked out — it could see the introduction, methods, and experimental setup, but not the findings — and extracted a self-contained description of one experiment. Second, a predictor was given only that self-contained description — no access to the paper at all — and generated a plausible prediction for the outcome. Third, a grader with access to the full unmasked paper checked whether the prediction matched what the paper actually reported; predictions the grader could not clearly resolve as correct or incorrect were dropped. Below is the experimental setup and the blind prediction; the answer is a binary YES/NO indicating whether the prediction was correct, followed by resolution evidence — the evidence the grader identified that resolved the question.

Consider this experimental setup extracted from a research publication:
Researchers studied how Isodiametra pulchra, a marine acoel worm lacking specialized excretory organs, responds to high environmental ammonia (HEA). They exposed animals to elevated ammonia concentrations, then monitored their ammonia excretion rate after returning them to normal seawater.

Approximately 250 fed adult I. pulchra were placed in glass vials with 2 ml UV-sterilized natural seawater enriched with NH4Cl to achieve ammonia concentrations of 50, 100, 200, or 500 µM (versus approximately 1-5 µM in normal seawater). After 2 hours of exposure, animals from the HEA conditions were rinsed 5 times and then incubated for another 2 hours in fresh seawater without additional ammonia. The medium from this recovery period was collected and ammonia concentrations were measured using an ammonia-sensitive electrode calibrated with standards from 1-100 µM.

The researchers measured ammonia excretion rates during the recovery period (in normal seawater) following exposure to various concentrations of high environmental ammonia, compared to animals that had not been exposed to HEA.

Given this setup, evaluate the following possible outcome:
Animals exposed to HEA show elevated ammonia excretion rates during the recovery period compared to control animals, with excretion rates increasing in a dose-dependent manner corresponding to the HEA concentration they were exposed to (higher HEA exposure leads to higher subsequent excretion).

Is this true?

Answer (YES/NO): NO